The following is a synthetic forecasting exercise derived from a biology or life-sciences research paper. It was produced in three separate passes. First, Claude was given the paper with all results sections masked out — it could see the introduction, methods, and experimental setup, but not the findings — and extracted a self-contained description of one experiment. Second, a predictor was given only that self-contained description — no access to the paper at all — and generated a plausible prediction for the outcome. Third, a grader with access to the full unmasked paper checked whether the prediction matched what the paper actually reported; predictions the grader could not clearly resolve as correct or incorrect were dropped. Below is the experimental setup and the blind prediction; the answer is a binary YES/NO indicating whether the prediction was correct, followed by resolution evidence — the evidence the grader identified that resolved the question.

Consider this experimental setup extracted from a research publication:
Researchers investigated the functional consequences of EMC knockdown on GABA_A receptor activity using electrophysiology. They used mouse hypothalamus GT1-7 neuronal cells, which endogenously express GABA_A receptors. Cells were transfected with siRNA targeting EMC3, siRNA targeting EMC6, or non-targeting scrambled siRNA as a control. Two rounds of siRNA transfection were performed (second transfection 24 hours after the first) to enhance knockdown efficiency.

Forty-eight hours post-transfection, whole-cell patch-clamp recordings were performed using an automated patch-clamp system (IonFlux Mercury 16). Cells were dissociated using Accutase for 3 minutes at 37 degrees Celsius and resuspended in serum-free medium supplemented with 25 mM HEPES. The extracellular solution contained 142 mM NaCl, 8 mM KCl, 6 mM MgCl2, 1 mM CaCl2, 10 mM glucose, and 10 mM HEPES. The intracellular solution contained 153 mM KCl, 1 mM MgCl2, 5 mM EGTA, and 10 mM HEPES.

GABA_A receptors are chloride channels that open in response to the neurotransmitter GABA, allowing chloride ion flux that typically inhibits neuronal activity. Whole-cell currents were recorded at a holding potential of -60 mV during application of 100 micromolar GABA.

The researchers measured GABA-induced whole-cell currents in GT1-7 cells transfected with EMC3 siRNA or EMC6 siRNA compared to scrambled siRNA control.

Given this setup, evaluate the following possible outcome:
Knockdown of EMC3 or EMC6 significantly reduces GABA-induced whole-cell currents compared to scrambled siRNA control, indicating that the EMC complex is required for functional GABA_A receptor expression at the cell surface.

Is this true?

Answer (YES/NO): YES